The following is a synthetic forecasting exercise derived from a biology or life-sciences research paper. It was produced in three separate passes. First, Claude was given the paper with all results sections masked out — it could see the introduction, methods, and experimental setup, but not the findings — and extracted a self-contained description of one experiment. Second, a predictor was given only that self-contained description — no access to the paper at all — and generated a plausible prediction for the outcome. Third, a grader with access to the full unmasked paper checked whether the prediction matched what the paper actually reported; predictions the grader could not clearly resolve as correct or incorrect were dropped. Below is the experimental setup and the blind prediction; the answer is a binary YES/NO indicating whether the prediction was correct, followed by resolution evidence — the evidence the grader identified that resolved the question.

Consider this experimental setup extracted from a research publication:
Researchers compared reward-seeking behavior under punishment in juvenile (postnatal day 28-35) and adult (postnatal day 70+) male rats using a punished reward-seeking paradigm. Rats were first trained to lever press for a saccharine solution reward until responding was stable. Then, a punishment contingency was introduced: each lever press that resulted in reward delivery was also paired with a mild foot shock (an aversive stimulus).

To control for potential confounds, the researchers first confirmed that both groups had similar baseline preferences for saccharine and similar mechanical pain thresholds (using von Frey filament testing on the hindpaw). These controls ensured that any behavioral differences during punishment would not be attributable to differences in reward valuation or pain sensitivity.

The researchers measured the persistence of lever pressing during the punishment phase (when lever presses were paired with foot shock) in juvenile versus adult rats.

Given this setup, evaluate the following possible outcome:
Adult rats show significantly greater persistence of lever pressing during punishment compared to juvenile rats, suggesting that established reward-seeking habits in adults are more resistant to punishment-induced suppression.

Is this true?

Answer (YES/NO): NO